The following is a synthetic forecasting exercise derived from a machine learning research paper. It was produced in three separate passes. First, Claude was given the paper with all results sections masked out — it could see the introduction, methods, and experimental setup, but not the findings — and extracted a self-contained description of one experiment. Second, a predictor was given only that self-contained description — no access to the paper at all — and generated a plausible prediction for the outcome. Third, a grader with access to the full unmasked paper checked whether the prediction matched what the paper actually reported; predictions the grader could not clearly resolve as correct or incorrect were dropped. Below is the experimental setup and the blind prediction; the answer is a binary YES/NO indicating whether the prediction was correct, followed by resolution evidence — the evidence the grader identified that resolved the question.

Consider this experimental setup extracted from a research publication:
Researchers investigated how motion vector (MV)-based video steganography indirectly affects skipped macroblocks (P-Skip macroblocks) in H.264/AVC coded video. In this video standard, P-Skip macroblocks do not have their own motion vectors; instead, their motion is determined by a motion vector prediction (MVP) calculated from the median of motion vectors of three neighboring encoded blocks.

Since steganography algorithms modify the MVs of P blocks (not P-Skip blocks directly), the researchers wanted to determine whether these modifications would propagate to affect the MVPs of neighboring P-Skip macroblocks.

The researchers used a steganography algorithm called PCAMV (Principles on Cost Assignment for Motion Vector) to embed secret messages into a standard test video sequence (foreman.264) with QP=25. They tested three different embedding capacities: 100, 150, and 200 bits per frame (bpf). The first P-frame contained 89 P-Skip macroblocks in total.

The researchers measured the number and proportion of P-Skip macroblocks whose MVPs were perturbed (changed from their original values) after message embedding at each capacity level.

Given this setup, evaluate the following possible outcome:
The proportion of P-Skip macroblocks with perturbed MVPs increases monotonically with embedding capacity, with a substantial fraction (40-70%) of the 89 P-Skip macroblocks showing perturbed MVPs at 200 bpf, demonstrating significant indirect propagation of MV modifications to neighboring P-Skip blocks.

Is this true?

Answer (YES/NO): NO